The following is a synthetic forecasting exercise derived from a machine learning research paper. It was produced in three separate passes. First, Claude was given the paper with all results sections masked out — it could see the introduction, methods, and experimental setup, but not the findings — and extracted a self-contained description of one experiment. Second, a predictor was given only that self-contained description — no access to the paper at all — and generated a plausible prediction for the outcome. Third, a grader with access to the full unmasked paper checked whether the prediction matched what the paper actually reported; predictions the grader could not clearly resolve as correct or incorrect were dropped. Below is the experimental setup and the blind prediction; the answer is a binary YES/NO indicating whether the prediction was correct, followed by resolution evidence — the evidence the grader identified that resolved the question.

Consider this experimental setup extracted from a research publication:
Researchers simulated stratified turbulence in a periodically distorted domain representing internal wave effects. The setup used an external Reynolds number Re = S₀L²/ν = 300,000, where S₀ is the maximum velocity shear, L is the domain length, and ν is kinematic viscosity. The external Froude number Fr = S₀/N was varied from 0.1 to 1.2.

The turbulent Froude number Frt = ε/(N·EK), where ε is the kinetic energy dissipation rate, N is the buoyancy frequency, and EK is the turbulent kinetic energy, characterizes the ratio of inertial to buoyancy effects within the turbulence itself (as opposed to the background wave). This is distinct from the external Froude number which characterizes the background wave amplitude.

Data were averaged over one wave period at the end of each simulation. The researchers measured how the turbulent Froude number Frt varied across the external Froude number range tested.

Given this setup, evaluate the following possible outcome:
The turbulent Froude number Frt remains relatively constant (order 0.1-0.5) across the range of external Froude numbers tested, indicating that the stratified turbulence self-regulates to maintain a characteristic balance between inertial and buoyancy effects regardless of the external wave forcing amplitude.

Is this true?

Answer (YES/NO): NO